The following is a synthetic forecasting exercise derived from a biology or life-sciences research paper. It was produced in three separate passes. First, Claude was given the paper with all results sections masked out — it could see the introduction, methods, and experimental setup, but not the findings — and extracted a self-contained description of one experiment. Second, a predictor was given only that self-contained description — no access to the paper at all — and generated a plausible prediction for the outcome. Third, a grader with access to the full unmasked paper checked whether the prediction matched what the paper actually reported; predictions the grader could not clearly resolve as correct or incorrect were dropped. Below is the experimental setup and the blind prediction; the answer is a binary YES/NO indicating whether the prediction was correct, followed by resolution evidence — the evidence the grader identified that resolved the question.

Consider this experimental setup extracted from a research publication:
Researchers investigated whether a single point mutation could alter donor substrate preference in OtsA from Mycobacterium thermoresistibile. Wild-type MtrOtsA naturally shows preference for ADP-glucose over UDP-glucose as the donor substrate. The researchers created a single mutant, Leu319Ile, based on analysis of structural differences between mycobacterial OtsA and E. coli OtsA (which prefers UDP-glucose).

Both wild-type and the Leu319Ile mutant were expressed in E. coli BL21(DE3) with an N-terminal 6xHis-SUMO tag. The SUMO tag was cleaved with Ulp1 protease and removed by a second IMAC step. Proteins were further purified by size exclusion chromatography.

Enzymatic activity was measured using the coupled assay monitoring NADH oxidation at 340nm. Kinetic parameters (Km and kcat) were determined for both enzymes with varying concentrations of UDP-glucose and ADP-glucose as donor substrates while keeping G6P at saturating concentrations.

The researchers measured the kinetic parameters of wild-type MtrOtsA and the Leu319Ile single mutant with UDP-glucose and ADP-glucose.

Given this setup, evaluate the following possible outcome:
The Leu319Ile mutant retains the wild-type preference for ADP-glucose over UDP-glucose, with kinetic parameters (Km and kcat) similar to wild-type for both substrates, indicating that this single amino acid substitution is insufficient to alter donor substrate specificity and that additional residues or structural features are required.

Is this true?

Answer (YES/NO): NO